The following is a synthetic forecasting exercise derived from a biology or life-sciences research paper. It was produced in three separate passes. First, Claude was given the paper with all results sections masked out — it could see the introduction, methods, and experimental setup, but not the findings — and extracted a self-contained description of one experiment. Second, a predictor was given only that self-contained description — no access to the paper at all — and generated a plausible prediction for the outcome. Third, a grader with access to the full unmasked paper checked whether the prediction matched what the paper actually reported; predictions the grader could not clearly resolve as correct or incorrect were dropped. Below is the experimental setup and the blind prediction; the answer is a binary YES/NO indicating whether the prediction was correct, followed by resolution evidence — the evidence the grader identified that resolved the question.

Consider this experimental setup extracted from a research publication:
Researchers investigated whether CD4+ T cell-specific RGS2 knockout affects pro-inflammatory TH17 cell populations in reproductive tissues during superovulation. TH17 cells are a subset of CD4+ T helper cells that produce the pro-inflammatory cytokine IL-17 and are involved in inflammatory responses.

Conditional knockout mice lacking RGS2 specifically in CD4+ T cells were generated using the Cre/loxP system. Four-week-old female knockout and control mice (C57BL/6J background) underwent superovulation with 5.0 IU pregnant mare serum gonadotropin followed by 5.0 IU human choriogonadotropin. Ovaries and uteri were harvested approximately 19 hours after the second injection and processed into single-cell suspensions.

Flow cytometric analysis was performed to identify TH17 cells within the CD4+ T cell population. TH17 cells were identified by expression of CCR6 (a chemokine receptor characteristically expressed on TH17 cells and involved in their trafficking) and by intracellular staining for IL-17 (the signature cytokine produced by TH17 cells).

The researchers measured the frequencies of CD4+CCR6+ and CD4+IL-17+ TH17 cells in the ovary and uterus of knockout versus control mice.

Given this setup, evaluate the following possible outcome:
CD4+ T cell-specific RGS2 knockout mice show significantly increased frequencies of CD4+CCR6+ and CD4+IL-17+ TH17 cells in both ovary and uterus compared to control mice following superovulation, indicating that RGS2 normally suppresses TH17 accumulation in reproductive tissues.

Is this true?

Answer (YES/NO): NO